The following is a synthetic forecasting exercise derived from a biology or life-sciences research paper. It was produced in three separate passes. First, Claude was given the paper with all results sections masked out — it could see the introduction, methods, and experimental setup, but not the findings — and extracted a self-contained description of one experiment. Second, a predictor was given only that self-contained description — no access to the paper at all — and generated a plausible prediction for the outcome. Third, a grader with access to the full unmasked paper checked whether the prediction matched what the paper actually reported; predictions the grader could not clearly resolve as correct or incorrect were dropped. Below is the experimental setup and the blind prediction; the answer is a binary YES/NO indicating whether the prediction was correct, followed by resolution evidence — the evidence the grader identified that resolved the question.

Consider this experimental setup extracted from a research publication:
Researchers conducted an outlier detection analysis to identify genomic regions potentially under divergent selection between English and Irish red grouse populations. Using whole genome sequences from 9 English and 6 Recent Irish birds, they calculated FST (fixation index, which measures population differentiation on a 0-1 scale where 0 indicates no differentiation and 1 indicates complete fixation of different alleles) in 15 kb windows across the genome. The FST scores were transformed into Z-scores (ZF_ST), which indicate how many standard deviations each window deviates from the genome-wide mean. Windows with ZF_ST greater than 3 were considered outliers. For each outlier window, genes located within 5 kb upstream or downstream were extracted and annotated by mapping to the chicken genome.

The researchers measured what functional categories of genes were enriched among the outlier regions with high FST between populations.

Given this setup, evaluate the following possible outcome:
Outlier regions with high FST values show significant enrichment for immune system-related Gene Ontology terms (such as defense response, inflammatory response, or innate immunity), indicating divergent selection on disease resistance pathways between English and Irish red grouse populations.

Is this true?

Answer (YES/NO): NO